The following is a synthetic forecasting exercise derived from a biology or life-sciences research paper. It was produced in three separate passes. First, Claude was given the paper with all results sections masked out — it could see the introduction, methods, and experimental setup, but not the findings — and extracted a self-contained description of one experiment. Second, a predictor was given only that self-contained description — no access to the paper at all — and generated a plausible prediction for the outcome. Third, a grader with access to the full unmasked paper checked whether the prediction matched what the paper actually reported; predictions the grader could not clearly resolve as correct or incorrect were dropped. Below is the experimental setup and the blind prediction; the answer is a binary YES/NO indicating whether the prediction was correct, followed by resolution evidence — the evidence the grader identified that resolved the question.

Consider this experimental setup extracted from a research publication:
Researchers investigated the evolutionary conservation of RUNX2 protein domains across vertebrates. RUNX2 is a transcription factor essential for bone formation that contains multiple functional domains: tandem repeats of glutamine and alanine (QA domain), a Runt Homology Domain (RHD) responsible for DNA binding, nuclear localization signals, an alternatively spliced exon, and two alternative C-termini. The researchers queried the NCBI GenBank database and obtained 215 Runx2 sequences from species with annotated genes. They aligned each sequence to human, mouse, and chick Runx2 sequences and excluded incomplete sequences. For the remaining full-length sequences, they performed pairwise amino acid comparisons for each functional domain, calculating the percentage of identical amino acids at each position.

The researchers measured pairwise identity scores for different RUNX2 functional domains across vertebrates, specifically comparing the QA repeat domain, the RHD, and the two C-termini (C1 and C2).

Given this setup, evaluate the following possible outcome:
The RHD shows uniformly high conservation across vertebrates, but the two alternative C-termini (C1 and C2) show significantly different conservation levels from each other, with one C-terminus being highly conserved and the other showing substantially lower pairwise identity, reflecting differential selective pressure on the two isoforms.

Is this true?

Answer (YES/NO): YES